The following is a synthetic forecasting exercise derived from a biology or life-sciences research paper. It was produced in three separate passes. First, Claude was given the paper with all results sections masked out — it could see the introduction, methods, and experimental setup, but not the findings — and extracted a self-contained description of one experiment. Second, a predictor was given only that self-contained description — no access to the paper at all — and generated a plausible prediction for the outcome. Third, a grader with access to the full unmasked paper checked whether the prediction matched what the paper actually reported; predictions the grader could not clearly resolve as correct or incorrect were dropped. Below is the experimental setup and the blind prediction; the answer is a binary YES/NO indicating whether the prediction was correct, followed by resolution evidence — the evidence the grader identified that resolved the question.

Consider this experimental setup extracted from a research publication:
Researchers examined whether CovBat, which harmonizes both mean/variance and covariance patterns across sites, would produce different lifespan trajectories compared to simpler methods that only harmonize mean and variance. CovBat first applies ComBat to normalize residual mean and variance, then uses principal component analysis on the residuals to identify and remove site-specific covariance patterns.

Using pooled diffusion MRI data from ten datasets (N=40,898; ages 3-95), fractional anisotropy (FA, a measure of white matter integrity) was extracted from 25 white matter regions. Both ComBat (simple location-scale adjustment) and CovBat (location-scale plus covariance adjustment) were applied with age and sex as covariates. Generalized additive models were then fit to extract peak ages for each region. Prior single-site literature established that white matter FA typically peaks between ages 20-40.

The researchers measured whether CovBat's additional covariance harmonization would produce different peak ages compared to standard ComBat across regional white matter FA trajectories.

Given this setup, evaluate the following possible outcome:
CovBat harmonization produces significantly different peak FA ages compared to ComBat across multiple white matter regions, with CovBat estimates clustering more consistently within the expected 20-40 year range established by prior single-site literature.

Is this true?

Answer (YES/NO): NO